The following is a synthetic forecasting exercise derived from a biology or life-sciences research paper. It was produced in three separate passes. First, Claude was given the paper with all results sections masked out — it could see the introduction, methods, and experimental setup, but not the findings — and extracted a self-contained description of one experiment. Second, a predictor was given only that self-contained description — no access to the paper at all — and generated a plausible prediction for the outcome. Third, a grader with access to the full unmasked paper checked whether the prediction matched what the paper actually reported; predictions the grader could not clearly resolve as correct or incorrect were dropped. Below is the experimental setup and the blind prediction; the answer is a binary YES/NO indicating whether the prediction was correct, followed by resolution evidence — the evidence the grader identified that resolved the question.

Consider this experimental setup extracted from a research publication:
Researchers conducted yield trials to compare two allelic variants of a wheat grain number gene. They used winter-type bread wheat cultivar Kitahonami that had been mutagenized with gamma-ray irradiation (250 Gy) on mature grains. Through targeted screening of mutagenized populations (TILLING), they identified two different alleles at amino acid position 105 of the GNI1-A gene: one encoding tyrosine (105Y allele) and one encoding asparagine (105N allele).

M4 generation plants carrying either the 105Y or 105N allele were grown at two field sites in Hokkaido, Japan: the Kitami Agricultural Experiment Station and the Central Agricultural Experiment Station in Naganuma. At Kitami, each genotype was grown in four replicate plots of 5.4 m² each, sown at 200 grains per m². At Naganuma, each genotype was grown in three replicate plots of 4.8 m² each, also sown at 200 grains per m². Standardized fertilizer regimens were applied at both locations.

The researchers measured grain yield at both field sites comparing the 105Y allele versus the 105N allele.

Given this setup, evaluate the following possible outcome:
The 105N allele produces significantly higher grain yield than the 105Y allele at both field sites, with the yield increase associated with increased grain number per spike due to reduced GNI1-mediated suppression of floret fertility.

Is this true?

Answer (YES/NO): NO